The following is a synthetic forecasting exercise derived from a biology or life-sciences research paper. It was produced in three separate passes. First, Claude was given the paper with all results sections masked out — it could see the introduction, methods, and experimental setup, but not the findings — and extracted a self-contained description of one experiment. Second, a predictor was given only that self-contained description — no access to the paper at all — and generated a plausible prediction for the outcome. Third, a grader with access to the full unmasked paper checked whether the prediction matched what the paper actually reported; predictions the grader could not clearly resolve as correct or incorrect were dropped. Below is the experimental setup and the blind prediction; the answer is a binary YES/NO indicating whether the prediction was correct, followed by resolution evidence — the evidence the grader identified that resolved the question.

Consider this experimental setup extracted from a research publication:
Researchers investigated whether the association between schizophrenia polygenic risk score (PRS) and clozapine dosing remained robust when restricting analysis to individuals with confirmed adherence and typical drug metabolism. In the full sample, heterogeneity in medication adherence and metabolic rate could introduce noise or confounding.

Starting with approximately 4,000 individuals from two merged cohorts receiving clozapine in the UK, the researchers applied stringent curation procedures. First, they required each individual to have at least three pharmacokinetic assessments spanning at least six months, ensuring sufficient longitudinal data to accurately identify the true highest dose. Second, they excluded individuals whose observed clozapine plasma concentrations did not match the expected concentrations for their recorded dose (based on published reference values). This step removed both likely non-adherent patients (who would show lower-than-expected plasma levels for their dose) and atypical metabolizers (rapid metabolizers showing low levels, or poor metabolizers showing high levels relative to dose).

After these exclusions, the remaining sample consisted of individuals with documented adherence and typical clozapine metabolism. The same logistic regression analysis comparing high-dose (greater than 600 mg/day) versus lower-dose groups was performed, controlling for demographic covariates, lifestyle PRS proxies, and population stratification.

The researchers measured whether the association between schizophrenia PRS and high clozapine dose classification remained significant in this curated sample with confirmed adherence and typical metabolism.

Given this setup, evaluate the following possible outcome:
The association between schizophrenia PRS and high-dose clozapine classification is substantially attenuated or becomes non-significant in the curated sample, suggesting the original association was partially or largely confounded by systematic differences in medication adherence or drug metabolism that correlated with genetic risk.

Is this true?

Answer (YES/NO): NO